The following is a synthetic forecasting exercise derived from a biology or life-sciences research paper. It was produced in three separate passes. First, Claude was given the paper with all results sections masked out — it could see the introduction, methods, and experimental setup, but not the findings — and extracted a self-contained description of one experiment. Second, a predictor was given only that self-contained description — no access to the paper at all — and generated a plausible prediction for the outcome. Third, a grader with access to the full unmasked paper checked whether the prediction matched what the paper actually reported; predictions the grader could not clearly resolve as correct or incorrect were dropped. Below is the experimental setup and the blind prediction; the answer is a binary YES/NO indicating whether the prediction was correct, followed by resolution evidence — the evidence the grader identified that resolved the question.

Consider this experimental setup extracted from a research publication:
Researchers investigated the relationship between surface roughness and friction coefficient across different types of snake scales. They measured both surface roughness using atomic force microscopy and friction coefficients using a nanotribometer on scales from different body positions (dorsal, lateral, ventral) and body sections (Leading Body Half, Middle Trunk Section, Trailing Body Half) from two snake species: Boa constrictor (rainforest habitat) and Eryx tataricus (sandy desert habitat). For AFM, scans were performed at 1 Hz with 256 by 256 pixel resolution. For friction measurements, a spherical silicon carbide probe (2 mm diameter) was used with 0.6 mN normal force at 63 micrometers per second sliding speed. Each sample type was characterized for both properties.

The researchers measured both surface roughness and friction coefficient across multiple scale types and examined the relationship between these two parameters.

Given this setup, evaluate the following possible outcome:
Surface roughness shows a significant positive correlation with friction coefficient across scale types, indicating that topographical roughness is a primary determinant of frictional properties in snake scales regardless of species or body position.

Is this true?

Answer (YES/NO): NO